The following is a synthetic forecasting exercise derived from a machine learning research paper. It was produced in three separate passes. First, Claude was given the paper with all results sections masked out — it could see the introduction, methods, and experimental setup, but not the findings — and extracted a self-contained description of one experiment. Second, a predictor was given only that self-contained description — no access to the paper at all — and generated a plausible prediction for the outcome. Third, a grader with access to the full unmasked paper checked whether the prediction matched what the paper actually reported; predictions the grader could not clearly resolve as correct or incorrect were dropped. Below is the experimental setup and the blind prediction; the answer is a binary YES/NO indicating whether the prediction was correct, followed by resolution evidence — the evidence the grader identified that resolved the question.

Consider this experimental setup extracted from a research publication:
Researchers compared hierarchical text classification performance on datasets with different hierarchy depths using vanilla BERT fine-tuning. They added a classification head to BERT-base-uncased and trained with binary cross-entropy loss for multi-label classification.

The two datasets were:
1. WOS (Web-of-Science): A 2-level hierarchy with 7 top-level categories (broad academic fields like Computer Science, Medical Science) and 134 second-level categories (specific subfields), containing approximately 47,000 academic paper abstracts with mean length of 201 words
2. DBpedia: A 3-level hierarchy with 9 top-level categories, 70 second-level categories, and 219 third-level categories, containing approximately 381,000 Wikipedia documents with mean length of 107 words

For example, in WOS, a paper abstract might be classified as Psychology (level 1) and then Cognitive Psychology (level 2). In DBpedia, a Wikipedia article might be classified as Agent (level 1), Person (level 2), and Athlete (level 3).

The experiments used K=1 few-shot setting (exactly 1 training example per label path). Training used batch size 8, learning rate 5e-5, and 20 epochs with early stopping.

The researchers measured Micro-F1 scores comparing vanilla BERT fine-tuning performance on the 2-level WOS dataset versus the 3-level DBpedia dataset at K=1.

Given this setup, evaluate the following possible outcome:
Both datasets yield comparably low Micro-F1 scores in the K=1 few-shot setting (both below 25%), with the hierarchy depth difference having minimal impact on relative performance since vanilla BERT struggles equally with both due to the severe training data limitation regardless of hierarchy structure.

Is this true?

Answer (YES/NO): NO